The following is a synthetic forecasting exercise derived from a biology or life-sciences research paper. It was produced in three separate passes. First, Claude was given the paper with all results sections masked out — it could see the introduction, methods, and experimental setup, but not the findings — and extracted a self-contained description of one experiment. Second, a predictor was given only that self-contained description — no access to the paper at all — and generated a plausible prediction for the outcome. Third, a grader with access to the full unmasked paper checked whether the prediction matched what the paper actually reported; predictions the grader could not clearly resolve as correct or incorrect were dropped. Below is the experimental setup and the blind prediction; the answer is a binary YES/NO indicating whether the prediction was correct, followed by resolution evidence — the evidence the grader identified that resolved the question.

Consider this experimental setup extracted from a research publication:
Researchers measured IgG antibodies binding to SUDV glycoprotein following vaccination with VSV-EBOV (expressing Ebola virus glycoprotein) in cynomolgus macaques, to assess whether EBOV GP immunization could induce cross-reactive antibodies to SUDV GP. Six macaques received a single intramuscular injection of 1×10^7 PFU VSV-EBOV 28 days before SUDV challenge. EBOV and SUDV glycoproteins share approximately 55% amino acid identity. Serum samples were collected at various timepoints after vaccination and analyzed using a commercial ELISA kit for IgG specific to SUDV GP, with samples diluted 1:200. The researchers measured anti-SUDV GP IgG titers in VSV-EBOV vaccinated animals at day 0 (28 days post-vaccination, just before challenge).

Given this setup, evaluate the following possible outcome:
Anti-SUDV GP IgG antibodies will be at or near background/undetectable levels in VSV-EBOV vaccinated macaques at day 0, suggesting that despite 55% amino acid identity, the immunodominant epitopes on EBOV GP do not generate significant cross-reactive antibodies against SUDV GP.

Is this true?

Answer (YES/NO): NO